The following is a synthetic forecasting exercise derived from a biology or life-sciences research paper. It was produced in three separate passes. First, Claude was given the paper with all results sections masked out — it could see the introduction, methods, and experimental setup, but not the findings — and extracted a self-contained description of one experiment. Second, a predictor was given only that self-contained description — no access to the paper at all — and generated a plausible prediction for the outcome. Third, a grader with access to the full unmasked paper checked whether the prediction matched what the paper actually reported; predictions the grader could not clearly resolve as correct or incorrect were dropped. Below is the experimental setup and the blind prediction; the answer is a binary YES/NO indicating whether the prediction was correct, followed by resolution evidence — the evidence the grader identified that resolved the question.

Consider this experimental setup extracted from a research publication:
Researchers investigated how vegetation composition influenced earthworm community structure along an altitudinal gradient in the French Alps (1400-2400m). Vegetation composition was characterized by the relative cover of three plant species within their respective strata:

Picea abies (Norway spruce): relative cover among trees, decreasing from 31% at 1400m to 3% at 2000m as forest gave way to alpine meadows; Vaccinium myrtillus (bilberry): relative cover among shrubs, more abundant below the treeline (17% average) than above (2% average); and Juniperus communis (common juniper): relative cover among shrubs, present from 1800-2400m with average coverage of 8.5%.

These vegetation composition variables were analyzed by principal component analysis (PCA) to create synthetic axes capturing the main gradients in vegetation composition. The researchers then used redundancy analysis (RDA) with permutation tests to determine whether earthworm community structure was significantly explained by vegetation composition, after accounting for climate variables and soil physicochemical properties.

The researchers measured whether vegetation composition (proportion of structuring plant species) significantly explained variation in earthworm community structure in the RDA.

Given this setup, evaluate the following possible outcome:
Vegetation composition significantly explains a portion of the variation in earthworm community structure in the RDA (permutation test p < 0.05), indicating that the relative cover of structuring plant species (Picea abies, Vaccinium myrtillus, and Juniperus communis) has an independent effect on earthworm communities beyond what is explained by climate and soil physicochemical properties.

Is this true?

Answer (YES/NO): YES